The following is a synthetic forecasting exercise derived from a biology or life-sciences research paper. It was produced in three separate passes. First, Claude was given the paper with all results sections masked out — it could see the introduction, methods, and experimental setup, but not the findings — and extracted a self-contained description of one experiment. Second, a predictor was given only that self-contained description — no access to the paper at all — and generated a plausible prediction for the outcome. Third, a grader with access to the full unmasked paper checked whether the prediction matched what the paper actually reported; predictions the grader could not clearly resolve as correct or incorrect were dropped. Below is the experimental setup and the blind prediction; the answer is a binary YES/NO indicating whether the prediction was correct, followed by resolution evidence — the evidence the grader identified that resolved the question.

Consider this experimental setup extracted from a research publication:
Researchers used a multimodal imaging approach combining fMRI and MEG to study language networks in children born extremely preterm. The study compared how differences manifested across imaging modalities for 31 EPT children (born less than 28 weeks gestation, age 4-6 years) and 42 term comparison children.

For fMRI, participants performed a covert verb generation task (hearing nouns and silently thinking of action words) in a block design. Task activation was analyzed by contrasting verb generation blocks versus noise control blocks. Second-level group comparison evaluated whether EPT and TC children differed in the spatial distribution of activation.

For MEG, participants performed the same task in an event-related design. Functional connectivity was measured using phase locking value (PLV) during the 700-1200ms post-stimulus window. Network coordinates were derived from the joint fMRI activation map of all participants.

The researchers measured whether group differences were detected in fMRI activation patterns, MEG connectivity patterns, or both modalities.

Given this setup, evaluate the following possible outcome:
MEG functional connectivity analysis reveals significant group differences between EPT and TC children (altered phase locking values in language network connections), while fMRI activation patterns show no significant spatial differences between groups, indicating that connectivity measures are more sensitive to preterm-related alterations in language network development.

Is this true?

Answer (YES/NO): YES